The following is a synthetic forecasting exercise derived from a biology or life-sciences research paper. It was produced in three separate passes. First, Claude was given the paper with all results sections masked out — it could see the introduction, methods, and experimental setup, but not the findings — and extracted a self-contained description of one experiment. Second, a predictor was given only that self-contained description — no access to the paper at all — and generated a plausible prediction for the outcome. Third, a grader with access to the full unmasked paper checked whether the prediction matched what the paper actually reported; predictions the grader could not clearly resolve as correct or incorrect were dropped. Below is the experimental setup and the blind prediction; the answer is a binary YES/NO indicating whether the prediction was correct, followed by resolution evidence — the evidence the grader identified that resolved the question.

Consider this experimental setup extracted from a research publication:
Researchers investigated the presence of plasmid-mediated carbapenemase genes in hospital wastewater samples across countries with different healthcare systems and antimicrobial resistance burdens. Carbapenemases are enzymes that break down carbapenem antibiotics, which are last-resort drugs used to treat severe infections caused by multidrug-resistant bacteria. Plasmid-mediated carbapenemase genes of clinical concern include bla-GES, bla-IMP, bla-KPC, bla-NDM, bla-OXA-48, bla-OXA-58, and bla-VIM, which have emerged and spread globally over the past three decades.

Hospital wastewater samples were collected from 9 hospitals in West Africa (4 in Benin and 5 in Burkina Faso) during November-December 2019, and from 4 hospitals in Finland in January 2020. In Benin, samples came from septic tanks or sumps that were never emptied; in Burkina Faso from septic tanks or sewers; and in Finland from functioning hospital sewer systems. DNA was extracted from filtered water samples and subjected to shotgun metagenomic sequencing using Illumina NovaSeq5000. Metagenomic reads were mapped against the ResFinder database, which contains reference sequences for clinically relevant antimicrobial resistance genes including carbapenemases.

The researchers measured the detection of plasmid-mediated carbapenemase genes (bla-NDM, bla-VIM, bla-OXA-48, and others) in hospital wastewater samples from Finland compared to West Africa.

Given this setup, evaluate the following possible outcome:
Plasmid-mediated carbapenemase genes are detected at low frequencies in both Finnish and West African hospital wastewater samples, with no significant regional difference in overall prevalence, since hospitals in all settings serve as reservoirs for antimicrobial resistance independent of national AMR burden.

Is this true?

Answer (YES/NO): NO